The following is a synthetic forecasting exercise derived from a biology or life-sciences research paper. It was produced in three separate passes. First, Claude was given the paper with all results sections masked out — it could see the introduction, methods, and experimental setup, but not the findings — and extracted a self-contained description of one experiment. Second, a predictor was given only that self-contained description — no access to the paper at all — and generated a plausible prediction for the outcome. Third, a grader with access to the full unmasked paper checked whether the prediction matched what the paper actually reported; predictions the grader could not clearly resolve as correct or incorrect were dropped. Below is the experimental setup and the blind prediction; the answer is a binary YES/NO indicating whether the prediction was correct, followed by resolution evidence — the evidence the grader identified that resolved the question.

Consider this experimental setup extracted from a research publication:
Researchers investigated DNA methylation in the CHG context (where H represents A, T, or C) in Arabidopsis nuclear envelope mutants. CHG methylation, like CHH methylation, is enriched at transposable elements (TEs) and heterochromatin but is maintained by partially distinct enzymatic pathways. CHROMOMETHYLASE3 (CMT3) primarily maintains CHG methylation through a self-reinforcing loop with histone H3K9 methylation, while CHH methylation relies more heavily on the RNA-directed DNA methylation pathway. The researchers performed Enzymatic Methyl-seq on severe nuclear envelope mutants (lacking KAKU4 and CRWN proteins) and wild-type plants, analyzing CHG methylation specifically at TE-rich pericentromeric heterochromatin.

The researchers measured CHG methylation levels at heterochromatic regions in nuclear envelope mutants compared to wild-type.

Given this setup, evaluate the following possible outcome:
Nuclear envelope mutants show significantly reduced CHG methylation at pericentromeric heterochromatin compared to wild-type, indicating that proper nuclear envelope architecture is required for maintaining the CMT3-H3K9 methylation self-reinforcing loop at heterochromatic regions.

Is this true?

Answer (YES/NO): YES